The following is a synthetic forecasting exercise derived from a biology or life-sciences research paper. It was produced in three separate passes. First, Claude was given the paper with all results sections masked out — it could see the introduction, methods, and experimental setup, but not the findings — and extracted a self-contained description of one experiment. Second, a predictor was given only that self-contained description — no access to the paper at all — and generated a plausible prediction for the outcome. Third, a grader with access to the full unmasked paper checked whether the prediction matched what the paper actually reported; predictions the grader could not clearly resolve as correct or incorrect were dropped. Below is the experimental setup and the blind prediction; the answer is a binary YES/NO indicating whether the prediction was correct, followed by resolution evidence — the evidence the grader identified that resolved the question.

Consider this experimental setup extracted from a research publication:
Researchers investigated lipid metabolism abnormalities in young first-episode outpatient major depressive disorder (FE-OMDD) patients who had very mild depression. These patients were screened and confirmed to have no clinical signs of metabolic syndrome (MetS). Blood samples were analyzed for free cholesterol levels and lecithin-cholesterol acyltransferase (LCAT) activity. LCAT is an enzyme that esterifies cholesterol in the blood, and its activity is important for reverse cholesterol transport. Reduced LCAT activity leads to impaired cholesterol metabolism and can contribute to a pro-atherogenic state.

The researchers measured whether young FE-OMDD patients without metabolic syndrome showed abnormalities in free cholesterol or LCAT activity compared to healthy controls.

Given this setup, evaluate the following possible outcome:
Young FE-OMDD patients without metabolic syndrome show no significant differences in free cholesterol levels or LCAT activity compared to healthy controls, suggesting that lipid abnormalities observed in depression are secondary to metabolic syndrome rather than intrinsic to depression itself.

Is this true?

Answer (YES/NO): NO